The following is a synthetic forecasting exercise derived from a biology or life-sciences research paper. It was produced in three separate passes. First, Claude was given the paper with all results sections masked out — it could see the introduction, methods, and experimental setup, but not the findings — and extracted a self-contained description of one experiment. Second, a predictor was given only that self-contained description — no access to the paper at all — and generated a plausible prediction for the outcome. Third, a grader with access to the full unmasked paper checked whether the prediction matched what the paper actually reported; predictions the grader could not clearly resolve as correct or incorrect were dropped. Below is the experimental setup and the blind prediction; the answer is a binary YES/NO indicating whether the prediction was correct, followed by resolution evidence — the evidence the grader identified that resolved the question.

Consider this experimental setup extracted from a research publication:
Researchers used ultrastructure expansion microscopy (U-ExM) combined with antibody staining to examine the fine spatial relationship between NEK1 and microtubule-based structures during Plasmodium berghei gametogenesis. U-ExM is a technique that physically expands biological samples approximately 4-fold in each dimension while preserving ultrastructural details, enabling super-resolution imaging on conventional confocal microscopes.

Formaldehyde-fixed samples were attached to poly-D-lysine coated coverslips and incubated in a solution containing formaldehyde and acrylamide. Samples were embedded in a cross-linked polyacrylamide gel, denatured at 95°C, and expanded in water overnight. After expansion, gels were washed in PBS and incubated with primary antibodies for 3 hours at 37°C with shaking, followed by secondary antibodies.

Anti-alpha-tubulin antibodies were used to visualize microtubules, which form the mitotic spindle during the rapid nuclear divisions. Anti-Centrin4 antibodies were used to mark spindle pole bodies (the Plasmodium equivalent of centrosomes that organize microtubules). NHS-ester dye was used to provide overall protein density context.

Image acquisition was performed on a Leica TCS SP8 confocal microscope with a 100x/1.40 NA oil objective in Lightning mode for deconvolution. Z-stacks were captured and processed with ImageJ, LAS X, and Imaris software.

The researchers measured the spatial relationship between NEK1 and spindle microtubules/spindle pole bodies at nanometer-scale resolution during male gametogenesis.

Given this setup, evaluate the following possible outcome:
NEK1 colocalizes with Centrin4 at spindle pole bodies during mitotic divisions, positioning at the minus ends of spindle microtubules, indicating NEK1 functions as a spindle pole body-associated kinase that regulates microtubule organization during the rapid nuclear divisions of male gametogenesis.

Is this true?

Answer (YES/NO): YES